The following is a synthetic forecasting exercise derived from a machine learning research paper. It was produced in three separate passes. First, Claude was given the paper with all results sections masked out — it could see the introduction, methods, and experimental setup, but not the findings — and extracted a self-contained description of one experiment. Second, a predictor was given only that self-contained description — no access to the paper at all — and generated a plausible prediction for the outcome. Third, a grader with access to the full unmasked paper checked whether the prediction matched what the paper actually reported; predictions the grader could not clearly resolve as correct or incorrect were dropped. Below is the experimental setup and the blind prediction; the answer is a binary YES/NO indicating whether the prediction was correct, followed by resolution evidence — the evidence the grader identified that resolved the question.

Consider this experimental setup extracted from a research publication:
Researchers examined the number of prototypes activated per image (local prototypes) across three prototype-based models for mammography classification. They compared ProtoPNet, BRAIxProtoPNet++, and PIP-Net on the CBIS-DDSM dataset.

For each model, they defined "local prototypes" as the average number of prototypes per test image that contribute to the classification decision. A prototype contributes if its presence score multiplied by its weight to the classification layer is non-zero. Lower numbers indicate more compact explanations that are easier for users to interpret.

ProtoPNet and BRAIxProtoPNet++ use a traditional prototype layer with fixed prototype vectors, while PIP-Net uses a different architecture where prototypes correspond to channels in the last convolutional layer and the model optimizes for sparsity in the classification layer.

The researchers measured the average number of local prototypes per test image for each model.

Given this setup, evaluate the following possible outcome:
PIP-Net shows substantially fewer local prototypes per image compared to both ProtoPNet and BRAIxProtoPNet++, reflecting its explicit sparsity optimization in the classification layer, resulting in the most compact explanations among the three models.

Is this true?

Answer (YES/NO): YES